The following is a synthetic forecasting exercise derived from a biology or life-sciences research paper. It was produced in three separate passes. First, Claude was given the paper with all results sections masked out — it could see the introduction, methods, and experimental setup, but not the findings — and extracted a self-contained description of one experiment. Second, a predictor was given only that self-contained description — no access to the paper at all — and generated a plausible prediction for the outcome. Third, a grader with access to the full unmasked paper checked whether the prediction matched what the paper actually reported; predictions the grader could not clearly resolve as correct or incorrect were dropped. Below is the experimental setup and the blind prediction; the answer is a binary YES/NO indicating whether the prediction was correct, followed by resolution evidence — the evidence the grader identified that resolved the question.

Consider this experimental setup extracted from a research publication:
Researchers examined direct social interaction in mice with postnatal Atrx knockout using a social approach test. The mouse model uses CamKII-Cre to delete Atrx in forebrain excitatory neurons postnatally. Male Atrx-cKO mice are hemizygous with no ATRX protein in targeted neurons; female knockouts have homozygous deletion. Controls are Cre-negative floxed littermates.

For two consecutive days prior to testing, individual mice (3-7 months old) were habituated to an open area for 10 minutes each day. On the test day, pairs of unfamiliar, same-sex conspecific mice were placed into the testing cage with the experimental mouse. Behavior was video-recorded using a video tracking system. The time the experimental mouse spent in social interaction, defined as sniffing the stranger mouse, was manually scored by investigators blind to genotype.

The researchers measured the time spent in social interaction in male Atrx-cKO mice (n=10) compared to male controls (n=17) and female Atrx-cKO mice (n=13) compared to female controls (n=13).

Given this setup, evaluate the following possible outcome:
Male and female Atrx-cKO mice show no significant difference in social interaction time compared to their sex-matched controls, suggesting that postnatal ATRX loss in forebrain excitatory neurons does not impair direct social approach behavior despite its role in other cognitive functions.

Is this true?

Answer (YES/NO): YES